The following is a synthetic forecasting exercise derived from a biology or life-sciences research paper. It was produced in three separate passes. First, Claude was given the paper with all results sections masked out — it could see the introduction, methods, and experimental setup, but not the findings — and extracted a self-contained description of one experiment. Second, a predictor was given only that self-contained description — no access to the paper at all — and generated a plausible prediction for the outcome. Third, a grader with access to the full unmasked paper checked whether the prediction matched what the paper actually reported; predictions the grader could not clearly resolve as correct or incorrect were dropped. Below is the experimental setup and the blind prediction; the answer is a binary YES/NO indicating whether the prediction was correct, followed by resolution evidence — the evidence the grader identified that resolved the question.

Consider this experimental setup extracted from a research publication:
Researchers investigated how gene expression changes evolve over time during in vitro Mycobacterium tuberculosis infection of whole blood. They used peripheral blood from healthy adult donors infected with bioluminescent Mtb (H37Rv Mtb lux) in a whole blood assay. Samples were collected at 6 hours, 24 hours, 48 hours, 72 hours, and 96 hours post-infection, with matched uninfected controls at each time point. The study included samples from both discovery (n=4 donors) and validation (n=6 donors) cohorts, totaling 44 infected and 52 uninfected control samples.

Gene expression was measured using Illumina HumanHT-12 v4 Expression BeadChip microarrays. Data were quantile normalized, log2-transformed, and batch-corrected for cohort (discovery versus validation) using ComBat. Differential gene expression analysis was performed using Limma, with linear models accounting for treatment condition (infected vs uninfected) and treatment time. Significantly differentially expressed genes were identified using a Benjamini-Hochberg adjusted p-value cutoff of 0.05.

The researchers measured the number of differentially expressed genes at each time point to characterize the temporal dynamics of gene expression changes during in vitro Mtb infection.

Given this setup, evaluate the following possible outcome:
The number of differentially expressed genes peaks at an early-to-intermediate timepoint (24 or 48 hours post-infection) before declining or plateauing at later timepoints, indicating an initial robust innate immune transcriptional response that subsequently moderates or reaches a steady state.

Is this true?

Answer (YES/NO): NO